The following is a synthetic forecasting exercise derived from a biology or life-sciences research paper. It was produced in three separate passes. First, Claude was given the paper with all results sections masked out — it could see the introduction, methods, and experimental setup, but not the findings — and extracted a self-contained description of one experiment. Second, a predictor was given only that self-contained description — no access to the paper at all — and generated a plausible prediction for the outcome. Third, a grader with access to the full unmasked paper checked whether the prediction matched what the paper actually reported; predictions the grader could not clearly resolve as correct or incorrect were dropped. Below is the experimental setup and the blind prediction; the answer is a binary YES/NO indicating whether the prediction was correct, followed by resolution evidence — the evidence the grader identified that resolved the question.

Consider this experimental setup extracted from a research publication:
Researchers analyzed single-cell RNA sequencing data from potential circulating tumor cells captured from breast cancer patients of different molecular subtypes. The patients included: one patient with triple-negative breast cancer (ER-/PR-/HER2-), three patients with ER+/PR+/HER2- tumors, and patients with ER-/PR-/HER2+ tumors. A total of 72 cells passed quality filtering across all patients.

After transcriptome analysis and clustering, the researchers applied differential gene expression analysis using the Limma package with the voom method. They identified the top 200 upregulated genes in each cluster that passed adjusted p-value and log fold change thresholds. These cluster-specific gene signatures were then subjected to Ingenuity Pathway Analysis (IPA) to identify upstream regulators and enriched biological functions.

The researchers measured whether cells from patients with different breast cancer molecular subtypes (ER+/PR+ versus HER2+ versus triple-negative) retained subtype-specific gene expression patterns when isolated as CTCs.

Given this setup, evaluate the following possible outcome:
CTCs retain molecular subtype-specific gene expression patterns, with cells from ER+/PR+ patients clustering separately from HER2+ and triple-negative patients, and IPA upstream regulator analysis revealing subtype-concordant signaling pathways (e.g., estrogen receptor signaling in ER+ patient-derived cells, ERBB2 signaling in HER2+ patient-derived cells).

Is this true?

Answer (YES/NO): NO